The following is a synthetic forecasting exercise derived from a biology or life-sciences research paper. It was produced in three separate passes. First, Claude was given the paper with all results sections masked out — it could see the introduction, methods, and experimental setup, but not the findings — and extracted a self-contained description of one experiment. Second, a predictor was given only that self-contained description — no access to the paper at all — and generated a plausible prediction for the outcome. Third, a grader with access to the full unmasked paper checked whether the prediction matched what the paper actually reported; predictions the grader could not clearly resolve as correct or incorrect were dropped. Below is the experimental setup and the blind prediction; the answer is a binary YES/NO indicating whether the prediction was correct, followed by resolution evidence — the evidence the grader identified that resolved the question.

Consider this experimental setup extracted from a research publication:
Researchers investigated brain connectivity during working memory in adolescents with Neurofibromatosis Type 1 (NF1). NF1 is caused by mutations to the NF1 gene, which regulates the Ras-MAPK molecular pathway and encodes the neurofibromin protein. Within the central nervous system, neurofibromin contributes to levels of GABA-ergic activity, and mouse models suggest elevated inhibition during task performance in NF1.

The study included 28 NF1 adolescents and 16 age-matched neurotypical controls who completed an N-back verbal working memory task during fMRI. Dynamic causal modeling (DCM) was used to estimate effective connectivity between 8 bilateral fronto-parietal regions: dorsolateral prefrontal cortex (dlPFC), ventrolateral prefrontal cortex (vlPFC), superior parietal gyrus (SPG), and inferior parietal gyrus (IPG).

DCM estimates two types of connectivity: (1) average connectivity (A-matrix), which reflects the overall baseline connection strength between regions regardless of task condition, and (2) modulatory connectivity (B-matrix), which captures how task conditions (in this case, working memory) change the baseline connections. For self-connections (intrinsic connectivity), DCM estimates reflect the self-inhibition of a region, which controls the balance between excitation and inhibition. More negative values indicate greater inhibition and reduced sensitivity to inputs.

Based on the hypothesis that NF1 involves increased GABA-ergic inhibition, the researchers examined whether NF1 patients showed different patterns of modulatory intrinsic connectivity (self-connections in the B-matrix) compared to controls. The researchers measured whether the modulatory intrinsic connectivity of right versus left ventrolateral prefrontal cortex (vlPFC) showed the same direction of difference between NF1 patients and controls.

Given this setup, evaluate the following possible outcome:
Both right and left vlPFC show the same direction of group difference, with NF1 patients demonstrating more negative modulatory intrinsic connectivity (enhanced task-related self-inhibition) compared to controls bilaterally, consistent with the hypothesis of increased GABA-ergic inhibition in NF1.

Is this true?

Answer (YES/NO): NO